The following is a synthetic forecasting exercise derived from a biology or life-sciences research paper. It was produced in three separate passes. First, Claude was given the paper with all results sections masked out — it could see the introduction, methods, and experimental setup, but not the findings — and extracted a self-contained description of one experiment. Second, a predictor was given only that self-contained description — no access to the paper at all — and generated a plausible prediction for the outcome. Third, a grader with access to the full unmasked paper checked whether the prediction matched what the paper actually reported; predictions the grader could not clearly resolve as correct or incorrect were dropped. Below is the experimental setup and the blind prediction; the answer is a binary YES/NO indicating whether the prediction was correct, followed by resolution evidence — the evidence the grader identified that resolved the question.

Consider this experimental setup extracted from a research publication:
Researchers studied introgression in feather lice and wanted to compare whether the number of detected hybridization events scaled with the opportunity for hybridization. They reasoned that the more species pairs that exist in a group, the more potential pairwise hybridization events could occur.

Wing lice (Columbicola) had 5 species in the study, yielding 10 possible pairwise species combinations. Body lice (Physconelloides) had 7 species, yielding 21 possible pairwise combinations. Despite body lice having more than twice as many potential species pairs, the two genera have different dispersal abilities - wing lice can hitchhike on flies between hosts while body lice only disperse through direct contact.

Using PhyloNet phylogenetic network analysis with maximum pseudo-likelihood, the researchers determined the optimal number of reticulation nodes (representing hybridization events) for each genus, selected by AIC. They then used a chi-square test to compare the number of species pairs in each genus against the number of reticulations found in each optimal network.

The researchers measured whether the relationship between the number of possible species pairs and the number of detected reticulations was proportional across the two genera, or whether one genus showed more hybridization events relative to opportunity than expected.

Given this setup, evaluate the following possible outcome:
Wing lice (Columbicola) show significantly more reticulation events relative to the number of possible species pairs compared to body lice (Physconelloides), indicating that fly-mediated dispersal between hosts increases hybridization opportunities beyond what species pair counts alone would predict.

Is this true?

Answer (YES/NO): YES